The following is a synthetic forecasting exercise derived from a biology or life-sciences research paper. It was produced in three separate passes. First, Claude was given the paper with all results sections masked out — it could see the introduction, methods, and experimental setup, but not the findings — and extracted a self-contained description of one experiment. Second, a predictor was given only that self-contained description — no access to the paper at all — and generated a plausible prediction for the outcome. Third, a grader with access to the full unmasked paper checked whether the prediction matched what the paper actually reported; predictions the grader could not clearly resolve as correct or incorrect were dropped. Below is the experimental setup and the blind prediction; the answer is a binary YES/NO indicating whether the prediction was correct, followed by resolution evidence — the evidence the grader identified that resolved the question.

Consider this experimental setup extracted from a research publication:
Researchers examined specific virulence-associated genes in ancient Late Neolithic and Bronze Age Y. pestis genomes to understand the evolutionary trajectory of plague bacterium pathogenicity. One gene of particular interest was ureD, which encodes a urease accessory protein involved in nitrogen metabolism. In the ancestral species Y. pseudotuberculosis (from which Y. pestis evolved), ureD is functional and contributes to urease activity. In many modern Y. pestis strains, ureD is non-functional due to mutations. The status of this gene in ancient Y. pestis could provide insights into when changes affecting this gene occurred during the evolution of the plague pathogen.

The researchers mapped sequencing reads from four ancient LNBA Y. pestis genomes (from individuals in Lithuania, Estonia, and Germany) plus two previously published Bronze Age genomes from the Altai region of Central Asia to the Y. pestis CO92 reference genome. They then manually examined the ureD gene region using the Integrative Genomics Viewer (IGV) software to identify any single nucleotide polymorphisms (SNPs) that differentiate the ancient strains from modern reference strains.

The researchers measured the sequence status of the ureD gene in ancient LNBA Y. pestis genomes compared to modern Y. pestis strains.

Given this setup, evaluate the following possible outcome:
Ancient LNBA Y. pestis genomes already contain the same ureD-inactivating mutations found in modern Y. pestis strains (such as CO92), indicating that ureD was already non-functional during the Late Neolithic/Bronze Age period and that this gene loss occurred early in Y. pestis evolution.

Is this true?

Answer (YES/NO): NO